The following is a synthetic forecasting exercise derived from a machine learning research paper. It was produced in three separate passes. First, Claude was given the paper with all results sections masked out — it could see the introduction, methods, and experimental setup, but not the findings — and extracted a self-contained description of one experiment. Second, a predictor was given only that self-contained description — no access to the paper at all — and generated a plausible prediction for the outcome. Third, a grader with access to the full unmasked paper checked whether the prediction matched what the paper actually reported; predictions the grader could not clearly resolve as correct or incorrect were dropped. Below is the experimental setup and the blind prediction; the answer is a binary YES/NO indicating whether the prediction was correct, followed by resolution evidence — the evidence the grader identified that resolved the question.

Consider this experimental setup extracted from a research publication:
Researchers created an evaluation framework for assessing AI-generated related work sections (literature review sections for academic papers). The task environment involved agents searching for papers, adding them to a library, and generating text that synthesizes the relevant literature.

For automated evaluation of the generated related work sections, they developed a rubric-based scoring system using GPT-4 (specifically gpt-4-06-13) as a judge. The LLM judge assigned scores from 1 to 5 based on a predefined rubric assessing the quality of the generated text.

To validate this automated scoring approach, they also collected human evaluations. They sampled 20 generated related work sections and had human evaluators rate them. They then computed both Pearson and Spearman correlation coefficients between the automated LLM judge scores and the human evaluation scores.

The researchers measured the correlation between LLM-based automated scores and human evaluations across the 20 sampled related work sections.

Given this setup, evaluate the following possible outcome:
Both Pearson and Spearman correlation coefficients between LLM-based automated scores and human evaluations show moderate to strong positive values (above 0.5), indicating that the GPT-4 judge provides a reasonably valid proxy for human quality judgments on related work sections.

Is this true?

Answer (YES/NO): YES